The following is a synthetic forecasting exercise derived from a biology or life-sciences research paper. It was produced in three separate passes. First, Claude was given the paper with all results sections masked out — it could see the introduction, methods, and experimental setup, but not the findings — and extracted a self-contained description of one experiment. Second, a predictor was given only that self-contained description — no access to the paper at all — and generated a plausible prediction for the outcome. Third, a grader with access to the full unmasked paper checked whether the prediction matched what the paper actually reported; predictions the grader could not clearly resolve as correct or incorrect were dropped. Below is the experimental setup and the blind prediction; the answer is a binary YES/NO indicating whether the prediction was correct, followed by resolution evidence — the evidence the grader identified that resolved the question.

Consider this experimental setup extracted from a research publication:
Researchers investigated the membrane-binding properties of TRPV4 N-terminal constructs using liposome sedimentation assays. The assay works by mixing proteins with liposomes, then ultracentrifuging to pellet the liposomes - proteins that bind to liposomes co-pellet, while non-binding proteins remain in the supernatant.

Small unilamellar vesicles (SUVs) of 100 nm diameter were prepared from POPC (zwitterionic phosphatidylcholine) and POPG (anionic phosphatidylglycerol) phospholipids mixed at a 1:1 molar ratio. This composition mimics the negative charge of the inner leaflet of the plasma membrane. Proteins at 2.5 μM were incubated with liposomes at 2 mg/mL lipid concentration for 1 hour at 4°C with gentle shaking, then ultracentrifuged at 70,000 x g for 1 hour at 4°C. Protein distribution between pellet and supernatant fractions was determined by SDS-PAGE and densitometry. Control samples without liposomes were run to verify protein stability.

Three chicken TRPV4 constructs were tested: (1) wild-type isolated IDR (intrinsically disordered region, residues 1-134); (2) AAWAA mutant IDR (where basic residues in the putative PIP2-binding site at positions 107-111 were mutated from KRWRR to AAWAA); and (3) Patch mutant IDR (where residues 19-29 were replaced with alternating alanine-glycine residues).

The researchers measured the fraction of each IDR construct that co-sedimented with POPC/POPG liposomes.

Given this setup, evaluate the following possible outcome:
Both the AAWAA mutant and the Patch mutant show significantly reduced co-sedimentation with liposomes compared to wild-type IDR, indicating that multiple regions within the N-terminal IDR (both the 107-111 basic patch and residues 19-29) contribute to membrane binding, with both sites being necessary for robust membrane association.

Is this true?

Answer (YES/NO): NO